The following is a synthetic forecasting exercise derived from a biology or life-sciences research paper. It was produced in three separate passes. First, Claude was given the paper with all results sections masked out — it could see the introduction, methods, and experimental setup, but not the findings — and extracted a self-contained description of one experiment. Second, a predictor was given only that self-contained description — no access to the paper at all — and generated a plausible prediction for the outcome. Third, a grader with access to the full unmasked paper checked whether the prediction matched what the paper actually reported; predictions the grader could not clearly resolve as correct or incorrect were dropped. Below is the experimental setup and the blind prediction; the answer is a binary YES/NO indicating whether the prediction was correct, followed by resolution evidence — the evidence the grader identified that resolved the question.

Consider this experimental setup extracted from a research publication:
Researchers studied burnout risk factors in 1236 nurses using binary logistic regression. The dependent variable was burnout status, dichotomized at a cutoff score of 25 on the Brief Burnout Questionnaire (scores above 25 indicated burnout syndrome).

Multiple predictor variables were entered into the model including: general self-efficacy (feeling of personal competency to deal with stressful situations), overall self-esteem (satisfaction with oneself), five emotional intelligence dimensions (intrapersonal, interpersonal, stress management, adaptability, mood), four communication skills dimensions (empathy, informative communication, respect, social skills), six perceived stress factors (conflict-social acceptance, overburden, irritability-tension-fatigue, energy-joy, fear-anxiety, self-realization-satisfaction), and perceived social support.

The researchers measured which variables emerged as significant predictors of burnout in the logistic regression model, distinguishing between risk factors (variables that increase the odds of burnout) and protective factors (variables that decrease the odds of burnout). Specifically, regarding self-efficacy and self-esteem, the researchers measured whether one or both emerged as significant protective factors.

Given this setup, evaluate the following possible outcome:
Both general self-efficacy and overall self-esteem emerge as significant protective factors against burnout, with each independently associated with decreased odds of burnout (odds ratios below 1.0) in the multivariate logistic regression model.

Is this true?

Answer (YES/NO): NO